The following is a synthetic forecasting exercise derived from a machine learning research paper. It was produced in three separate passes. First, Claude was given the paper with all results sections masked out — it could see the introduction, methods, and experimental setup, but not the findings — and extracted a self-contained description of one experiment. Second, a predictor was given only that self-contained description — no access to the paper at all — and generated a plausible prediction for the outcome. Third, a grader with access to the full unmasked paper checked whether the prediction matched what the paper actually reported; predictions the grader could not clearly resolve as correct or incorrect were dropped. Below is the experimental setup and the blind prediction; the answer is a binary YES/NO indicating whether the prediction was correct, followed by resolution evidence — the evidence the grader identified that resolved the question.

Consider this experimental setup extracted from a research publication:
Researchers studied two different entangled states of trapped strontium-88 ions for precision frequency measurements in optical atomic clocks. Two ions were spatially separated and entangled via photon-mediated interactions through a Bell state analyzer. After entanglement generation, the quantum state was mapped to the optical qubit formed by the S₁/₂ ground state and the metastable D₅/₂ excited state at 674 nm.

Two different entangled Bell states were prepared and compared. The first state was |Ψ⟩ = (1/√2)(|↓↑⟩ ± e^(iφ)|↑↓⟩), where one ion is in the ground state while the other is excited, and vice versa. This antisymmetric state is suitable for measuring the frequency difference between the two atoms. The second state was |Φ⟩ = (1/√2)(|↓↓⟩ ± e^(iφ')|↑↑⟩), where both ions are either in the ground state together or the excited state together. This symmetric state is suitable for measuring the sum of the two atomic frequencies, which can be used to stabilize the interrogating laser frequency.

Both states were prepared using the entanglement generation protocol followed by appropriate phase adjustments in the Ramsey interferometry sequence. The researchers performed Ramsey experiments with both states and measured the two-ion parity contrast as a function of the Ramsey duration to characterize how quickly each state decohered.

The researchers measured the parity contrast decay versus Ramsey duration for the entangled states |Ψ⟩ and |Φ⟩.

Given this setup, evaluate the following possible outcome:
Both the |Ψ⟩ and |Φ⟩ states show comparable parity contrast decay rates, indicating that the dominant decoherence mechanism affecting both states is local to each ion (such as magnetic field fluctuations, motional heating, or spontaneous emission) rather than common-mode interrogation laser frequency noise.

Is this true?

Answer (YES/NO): NO